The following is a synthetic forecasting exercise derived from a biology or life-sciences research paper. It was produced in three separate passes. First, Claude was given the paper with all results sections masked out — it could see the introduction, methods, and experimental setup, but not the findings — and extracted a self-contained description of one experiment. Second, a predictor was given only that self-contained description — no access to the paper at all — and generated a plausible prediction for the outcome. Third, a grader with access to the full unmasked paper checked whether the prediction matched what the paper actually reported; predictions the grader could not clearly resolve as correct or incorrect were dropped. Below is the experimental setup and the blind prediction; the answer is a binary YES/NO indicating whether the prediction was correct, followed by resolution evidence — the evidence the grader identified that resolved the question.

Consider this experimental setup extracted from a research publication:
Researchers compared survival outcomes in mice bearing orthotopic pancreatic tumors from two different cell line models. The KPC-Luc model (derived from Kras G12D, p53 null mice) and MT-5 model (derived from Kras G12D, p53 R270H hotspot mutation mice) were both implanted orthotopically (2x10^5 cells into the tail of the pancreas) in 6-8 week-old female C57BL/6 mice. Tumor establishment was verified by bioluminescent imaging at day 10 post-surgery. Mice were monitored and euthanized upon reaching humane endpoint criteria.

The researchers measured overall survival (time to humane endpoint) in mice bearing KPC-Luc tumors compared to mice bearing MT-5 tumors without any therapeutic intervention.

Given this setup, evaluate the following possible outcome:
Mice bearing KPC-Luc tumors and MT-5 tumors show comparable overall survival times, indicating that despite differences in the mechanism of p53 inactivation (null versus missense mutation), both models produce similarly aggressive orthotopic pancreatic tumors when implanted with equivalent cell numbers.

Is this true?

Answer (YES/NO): NO